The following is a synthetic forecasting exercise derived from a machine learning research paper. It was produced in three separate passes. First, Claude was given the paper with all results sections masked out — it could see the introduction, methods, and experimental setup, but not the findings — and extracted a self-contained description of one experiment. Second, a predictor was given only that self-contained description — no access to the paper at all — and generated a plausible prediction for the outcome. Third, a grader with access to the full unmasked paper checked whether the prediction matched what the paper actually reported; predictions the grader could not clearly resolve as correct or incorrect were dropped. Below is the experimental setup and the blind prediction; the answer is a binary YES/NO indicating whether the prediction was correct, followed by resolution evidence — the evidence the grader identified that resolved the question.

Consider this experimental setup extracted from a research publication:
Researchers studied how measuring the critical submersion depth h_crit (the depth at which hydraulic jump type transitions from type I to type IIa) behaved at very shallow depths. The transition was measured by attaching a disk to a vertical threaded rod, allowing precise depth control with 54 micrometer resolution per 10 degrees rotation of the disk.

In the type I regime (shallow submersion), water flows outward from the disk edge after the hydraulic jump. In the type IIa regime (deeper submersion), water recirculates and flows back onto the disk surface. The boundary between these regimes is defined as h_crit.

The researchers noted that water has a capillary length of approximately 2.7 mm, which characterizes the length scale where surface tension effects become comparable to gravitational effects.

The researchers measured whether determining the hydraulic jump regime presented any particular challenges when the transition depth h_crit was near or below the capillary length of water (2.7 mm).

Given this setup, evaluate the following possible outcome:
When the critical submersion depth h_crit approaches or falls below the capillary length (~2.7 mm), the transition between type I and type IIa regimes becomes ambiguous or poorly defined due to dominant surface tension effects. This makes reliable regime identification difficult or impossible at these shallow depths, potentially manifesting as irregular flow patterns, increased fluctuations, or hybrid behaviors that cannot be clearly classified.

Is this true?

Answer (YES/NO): YES